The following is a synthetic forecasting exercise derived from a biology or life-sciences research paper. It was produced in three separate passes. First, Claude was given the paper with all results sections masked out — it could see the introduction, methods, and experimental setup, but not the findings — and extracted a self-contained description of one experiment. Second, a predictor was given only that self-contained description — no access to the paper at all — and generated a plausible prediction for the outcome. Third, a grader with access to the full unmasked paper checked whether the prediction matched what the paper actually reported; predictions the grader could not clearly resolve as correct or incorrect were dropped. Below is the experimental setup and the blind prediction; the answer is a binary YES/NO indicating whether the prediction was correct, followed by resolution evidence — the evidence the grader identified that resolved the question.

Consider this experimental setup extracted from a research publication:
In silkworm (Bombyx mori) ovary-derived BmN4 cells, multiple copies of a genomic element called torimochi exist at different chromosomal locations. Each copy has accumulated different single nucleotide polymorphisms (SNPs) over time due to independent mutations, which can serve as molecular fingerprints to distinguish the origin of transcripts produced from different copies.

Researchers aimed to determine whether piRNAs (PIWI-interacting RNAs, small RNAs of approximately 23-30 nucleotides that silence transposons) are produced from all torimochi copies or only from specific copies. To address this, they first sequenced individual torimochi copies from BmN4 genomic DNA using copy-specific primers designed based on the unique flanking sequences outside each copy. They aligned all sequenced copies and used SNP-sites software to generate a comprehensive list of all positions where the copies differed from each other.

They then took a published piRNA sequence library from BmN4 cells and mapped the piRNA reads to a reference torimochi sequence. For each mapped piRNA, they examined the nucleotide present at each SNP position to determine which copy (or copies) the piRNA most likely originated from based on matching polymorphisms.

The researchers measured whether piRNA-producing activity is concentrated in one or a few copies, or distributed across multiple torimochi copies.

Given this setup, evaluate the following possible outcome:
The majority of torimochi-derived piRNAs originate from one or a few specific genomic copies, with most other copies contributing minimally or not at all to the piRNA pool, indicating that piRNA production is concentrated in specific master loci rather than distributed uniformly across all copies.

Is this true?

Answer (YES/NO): NO